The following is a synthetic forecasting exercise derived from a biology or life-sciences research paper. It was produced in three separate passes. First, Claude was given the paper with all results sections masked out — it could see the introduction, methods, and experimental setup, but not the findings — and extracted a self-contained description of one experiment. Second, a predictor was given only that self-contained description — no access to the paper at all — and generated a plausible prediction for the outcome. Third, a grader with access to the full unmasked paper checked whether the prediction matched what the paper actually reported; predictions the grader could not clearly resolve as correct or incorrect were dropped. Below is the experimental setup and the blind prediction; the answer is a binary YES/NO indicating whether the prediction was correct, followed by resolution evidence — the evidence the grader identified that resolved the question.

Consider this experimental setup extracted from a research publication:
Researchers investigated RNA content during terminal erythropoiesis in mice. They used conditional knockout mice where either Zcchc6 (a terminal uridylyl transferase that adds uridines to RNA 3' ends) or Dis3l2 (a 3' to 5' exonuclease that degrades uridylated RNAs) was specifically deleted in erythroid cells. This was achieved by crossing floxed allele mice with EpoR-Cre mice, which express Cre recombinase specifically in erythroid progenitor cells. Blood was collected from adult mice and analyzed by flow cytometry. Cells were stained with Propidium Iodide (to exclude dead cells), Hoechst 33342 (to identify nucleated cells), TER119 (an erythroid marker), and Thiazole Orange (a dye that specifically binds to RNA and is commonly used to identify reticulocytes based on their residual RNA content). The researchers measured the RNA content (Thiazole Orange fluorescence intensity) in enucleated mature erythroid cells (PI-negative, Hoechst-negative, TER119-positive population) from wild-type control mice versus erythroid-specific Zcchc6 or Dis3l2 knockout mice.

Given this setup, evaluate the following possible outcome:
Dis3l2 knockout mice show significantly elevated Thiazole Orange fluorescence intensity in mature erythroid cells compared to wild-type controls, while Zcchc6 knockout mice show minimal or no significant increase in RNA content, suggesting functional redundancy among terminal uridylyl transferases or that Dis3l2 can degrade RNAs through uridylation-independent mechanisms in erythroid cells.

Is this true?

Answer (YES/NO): NO